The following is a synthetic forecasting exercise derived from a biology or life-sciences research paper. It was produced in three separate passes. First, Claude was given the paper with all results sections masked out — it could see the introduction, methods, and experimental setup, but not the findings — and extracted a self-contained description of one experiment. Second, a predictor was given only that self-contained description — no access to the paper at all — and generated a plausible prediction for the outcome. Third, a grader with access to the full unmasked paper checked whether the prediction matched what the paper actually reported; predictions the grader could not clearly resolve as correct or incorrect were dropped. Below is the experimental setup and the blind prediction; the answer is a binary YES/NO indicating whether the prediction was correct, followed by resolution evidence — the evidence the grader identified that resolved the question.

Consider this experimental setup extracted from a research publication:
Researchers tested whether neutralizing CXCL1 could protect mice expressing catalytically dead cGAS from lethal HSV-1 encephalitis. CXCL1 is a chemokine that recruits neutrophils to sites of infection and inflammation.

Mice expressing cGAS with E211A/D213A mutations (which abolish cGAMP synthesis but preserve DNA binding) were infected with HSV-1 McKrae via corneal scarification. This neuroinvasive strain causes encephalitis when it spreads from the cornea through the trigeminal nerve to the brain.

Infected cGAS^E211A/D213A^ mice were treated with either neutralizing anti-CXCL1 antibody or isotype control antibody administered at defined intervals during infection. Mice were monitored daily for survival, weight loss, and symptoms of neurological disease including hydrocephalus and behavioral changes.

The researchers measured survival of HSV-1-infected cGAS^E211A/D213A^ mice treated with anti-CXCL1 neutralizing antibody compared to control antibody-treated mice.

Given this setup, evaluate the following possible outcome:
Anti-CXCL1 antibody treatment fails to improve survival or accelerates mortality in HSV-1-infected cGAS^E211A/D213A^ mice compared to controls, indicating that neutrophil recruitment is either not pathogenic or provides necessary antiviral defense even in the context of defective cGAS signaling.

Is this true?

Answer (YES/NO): NO